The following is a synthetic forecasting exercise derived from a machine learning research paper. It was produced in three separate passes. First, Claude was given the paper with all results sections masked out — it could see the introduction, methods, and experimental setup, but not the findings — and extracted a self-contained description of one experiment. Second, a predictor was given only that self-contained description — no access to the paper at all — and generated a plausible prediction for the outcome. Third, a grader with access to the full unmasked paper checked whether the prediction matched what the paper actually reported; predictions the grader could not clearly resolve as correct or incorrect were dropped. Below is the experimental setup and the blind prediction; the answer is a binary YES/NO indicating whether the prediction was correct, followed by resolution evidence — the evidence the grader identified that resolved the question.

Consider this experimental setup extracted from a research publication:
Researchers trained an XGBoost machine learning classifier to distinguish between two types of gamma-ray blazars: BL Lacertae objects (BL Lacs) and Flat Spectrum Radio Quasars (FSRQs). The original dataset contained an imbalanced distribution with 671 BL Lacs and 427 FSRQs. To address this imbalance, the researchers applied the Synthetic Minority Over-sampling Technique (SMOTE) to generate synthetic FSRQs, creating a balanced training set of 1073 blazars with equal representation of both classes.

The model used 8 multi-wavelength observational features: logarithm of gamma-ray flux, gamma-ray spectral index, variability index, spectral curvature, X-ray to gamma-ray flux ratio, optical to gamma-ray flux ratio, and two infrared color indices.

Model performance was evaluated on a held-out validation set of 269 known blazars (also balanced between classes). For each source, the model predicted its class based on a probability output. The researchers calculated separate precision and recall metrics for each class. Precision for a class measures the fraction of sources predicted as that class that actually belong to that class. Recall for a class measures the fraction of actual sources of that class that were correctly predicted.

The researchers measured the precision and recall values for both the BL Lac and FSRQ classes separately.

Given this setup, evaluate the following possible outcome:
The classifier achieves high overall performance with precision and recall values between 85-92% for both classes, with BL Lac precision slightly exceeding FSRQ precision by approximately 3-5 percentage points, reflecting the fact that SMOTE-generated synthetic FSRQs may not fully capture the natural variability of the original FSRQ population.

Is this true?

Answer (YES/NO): NO